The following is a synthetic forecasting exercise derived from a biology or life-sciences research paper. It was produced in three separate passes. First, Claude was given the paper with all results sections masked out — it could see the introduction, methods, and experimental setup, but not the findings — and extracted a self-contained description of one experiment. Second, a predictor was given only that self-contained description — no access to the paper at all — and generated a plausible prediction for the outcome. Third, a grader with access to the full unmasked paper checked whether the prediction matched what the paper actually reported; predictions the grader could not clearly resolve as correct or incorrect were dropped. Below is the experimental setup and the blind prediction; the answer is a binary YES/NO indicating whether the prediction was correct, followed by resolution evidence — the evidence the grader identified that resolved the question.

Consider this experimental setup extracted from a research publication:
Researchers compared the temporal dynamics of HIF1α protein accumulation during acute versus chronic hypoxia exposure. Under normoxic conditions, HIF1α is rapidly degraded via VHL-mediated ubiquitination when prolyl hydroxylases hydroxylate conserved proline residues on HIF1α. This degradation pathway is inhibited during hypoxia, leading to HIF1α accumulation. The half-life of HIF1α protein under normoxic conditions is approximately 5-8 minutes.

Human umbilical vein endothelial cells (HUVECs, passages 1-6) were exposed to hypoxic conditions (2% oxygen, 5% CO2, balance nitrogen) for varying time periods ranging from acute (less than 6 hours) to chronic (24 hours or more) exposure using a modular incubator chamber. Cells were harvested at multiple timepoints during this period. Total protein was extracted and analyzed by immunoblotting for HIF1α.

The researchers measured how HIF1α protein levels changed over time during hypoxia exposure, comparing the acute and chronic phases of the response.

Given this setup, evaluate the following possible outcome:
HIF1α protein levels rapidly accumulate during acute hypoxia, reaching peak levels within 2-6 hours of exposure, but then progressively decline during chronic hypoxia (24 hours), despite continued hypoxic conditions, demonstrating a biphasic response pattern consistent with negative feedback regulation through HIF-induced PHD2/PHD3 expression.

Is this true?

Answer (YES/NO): NO